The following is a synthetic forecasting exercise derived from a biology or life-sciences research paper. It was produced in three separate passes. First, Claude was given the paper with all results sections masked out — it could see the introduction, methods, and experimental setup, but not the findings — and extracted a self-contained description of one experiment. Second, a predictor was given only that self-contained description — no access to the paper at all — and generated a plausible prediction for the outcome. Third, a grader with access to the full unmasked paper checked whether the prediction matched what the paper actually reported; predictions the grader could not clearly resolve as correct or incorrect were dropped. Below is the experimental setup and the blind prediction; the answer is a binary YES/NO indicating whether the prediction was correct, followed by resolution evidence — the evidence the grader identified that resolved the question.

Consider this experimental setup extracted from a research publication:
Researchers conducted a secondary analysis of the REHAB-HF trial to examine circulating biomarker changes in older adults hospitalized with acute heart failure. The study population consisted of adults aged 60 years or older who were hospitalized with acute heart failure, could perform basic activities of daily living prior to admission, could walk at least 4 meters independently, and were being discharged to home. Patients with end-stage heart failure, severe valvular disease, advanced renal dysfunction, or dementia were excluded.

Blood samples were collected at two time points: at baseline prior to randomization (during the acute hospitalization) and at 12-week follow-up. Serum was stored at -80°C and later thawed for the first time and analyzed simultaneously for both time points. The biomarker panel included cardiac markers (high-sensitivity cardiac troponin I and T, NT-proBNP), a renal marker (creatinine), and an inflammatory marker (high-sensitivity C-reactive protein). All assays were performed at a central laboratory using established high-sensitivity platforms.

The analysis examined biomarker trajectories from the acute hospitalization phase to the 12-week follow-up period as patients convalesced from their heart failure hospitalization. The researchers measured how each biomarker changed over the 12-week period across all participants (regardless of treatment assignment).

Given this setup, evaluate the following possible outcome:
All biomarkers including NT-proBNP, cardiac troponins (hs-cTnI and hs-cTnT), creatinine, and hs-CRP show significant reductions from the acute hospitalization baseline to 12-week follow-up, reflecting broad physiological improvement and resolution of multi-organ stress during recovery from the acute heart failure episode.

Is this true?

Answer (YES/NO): NO